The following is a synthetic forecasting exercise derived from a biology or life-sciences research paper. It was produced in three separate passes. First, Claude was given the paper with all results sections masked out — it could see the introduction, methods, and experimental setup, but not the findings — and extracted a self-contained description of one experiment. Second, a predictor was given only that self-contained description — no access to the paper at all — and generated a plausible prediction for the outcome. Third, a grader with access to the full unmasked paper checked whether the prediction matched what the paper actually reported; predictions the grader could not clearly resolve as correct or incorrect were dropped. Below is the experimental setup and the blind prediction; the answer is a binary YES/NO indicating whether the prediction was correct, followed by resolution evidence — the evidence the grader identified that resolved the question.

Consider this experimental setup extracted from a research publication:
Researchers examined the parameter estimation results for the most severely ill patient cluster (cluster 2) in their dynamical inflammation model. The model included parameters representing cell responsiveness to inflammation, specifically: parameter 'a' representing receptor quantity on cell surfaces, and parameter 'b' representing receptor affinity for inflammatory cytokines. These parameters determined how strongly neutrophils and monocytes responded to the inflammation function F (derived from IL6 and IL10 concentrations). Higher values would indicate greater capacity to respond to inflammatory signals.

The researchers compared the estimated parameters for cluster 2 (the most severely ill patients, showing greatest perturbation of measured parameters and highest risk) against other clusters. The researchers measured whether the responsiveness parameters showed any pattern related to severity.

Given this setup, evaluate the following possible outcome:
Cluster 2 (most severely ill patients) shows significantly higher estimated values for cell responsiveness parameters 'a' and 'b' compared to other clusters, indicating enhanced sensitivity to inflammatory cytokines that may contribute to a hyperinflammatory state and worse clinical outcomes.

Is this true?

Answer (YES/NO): NO